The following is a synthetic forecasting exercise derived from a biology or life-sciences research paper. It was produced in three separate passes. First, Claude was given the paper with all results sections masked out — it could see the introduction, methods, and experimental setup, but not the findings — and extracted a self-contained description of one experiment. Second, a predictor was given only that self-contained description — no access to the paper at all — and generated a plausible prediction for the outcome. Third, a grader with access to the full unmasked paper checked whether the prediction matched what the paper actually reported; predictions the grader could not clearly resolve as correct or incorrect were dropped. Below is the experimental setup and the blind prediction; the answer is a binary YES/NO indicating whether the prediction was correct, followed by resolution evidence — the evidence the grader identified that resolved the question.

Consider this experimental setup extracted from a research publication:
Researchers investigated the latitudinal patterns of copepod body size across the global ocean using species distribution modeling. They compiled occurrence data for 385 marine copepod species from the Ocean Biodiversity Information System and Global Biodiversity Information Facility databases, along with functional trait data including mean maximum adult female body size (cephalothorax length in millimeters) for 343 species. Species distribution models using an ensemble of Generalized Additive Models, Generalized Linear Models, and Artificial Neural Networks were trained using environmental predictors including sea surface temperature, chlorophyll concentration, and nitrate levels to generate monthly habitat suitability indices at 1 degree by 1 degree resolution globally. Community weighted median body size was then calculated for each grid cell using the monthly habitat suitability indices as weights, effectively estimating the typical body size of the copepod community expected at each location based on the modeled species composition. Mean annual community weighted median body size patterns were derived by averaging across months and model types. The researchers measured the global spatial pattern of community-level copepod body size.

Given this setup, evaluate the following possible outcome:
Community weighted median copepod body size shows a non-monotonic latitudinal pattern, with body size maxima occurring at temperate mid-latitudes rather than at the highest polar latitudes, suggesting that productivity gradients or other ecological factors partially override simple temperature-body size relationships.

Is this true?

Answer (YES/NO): NO